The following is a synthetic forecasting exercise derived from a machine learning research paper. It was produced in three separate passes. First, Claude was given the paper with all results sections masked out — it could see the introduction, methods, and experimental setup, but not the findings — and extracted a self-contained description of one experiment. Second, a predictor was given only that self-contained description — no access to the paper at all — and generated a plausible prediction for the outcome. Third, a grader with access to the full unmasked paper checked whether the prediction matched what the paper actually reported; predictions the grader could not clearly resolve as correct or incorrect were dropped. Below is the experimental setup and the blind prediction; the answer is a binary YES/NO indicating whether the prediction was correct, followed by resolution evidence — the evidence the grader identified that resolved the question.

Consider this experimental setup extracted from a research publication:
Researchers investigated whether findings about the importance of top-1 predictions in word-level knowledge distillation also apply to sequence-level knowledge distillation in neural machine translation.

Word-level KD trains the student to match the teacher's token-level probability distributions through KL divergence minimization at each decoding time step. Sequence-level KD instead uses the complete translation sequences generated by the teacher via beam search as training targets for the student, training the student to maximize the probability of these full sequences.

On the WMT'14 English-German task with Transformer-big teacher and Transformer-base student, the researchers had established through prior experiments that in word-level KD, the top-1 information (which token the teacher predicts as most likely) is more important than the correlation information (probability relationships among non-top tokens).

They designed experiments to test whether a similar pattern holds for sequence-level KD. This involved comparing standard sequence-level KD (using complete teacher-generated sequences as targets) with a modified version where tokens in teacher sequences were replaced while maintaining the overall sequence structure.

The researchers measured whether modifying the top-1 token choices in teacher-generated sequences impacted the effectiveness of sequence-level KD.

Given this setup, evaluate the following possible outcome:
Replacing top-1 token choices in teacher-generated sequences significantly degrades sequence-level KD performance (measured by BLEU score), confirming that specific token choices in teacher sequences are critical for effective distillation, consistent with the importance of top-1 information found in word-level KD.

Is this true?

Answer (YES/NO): YES